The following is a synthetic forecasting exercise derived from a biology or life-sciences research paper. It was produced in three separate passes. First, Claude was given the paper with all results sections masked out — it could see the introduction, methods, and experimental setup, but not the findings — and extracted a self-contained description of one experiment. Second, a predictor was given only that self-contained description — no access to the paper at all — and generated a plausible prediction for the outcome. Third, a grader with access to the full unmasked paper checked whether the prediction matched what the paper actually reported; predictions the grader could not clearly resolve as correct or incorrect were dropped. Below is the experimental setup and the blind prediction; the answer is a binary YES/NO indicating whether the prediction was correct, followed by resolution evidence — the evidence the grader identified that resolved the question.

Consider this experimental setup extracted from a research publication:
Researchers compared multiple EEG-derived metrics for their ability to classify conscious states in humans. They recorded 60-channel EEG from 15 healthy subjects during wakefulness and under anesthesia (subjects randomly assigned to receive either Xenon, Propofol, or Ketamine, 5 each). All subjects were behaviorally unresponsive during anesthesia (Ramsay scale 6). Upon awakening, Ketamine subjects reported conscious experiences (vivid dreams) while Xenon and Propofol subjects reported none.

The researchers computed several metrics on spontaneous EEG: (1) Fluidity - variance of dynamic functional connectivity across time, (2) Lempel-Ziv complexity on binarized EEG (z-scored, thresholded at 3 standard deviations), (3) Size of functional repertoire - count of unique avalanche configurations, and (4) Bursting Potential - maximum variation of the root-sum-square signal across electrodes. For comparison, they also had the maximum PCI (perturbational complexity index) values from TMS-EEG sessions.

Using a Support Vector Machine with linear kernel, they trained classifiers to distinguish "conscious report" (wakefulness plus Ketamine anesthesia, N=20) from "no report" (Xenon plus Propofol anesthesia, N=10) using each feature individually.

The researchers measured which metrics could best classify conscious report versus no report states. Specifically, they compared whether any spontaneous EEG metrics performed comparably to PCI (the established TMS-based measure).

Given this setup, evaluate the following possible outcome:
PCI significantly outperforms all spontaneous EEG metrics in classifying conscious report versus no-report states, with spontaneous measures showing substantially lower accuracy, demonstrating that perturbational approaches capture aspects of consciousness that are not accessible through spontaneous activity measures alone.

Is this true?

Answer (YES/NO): NO